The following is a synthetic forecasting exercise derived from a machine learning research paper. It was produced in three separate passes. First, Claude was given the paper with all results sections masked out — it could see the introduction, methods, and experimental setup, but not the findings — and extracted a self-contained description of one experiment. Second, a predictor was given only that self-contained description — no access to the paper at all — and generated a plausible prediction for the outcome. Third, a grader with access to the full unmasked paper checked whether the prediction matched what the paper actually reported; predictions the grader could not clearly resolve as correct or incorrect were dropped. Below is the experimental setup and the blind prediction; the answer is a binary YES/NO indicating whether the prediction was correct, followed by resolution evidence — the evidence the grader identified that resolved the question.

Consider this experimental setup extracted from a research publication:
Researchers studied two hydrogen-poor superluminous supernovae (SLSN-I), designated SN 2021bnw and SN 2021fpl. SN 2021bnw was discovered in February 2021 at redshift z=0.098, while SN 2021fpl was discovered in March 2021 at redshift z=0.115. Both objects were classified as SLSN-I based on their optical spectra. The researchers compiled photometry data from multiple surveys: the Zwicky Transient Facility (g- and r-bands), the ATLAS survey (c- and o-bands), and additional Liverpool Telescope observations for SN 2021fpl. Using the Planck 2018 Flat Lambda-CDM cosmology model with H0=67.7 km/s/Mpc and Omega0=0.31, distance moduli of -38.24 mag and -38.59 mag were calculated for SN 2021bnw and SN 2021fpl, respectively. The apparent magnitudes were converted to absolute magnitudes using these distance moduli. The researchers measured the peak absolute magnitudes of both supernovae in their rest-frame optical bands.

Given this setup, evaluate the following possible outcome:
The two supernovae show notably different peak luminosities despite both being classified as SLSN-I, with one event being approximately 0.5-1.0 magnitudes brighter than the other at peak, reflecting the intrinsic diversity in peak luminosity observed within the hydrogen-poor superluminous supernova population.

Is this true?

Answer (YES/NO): NO